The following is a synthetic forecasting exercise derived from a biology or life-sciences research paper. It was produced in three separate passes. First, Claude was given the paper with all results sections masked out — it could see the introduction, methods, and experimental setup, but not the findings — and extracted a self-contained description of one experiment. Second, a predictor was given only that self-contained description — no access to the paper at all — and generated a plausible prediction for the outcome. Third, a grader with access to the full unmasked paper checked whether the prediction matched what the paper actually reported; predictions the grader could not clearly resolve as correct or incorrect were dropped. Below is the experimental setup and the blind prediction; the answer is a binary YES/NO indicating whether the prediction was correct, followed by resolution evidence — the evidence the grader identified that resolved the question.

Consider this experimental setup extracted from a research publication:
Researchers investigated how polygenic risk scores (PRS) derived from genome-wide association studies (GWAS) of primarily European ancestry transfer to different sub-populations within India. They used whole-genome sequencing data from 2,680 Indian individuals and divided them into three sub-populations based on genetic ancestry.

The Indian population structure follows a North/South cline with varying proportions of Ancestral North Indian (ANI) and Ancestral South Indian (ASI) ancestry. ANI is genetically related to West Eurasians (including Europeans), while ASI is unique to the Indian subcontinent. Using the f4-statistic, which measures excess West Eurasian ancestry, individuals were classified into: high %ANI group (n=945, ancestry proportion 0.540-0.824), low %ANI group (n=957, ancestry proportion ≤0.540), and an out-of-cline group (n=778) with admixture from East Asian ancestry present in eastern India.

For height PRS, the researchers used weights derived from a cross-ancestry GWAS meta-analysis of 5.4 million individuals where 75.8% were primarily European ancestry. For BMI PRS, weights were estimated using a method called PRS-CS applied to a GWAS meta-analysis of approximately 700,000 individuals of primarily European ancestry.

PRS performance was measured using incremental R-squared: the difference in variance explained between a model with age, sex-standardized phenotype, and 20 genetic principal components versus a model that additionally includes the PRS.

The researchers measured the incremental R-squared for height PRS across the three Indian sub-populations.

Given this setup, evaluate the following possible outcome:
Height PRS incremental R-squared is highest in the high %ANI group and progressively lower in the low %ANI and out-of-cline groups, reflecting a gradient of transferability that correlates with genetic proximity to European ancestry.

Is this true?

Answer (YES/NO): YES